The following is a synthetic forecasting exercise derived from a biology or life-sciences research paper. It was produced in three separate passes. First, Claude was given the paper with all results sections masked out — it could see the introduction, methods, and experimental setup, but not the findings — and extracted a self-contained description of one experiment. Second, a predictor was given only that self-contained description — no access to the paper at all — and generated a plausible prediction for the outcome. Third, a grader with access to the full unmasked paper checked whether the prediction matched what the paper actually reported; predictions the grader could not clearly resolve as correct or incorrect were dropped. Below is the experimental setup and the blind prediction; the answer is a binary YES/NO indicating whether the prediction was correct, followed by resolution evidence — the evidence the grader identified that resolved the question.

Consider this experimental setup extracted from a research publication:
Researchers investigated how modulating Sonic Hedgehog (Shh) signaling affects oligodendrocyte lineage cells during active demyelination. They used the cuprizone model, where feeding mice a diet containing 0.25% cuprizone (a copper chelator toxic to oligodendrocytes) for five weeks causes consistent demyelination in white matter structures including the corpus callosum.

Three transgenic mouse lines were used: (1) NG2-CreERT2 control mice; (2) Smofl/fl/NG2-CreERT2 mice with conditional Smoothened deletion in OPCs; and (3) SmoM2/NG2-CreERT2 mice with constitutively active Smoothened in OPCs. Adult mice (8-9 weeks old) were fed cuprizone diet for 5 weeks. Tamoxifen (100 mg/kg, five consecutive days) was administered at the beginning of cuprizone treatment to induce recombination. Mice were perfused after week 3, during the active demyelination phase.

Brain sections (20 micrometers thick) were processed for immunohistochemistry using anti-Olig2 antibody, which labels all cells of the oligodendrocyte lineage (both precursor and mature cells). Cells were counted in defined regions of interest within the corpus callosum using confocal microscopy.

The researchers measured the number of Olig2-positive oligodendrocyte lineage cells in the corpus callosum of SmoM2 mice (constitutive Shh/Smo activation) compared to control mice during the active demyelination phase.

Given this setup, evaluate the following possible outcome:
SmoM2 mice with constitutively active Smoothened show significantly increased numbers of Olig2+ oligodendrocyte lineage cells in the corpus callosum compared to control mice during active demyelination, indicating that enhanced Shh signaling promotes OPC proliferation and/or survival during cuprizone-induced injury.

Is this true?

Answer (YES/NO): YES